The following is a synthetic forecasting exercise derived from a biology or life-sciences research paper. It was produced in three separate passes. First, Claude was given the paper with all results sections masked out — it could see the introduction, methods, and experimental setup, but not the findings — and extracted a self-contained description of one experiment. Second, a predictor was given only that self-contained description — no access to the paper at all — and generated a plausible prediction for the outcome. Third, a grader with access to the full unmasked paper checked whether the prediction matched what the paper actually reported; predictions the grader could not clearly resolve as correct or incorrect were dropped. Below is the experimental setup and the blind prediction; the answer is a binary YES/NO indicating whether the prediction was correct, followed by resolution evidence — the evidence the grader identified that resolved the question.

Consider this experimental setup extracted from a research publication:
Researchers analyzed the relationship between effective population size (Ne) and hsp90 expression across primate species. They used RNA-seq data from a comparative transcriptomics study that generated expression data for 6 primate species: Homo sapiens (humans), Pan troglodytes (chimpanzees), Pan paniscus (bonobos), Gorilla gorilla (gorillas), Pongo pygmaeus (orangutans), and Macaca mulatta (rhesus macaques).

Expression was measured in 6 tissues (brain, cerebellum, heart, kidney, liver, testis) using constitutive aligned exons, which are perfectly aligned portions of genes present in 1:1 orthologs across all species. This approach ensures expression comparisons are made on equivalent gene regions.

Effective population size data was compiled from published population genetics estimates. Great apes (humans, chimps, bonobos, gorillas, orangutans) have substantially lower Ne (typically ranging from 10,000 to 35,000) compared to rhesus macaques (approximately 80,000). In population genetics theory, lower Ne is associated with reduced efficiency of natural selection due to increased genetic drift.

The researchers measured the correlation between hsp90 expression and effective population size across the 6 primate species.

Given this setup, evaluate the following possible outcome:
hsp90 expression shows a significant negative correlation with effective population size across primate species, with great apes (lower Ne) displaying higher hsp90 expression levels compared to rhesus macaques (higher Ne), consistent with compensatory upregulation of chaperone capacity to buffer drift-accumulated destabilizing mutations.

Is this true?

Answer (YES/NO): YES